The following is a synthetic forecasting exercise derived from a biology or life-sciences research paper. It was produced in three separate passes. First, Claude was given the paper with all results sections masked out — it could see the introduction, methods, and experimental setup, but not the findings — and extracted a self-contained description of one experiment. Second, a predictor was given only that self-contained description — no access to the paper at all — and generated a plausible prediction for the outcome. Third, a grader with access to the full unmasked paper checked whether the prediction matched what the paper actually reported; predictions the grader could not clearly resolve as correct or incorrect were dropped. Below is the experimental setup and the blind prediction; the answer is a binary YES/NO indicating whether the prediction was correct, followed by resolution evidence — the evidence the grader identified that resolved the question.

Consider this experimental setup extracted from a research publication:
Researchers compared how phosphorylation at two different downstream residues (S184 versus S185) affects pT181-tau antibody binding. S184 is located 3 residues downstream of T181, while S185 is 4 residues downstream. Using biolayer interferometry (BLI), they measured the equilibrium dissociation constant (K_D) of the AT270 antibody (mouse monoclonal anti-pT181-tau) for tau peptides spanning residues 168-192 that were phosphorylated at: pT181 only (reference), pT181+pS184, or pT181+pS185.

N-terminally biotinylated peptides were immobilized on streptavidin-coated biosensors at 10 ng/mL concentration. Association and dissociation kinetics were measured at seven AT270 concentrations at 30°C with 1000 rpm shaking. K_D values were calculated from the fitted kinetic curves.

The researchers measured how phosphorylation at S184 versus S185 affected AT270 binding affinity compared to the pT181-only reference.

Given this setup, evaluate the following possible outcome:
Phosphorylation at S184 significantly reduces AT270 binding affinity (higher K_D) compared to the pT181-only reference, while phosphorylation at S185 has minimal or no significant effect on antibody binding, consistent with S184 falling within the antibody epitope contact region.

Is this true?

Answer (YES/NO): NO